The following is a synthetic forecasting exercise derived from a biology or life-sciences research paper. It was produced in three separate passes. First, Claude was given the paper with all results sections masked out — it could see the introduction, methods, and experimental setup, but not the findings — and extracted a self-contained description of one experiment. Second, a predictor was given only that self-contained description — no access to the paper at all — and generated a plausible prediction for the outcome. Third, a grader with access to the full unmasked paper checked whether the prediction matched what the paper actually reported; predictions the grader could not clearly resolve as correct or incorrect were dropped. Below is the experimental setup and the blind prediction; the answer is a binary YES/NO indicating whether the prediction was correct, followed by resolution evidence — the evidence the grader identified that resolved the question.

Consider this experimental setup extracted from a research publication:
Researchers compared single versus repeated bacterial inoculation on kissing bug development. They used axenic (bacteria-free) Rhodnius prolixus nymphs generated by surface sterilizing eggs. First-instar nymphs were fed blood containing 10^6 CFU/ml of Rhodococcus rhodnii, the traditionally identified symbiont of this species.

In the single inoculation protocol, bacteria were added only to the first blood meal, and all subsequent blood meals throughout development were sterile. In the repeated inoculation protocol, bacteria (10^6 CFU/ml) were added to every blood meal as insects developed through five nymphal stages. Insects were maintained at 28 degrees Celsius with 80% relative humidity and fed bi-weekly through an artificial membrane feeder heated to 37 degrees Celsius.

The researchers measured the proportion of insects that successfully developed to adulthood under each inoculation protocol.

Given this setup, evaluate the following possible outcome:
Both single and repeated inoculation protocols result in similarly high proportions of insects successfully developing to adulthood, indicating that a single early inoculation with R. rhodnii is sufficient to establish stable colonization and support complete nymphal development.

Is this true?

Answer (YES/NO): YES